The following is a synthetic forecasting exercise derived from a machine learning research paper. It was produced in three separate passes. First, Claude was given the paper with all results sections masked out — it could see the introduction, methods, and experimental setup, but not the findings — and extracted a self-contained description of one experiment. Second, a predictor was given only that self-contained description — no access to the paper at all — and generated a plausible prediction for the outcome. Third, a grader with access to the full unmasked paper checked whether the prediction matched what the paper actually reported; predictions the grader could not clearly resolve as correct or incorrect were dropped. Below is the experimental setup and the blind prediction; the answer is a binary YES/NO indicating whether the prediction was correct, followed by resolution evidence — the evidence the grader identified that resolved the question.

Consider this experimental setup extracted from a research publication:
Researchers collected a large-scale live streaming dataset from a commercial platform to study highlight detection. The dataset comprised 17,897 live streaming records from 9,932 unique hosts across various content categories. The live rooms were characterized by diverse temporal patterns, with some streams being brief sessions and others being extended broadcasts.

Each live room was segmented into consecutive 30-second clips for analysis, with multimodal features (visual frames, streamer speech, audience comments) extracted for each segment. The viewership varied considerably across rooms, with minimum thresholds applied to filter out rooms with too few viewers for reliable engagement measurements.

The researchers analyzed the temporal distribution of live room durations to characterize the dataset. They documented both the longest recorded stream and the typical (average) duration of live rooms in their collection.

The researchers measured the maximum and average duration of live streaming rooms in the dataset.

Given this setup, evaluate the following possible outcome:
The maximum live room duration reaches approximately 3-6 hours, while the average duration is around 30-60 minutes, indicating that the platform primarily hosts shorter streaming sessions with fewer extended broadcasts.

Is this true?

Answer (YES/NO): NO